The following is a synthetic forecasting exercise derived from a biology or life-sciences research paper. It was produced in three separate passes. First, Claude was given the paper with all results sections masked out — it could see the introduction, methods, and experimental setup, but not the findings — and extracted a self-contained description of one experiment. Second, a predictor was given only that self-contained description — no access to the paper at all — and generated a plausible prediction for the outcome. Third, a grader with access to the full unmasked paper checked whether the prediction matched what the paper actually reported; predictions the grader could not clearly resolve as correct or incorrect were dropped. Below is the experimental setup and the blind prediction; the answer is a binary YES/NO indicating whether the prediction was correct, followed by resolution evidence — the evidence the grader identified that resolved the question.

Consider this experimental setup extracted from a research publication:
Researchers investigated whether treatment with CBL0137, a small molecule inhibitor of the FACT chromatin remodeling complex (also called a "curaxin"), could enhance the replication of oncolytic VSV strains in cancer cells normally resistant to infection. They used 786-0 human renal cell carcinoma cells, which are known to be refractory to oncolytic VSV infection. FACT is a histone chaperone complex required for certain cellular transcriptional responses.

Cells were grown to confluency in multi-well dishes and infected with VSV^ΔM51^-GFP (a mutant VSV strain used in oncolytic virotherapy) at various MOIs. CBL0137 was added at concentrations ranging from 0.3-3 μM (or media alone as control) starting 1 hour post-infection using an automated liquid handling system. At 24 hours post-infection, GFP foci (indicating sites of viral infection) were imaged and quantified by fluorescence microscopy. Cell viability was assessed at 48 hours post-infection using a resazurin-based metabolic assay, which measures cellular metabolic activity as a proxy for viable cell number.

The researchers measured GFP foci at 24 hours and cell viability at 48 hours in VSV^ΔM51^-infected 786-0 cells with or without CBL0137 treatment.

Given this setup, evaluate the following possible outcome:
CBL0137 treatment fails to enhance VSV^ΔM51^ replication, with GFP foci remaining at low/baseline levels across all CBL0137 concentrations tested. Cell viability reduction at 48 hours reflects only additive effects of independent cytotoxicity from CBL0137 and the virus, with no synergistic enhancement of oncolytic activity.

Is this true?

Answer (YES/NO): NO